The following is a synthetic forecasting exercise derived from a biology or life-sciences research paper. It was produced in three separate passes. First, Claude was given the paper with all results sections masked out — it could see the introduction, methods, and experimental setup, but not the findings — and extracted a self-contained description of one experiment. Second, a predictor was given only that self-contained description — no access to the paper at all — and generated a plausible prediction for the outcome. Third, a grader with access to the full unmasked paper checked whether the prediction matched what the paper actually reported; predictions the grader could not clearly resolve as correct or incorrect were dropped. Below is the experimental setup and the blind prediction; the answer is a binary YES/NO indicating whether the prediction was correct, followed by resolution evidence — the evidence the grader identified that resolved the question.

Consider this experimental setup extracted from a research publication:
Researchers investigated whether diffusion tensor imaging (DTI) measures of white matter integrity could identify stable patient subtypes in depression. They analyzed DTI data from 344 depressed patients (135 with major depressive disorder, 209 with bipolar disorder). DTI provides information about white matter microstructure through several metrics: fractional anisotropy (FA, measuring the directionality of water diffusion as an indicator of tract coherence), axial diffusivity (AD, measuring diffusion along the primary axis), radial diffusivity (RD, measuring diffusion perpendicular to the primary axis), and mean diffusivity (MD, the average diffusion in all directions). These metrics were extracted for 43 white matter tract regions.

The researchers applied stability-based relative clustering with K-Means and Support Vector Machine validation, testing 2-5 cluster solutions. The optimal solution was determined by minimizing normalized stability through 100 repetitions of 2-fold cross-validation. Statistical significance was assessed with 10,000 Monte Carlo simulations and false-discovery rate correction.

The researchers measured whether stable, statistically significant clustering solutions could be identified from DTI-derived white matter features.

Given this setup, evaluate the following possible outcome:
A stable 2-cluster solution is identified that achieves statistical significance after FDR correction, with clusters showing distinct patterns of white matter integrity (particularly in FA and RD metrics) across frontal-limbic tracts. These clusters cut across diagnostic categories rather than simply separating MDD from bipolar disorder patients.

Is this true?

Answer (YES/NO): NO